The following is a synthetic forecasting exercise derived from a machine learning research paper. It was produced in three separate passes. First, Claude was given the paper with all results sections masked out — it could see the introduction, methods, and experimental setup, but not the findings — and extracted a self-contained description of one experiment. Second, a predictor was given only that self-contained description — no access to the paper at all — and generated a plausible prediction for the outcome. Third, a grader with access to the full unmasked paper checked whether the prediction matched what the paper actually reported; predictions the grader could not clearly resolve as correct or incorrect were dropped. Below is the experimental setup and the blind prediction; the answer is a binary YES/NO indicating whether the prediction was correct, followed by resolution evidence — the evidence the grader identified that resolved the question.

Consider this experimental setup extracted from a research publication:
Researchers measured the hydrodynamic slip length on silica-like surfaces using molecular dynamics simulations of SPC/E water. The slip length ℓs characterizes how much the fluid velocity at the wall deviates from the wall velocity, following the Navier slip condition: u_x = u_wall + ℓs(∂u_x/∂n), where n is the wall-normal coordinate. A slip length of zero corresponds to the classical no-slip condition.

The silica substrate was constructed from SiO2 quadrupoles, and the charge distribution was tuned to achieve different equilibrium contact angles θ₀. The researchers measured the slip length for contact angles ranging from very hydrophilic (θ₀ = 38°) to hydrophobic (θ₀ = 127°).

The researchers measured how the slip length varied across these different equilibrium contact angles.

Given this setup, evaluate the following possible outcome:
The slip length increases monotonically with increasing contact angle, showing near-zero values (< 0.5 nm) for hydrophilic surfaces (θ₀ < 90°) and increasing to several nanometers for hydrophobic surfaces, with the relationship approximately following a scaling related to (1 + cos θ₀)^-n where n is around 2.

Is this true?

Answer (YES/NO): NO